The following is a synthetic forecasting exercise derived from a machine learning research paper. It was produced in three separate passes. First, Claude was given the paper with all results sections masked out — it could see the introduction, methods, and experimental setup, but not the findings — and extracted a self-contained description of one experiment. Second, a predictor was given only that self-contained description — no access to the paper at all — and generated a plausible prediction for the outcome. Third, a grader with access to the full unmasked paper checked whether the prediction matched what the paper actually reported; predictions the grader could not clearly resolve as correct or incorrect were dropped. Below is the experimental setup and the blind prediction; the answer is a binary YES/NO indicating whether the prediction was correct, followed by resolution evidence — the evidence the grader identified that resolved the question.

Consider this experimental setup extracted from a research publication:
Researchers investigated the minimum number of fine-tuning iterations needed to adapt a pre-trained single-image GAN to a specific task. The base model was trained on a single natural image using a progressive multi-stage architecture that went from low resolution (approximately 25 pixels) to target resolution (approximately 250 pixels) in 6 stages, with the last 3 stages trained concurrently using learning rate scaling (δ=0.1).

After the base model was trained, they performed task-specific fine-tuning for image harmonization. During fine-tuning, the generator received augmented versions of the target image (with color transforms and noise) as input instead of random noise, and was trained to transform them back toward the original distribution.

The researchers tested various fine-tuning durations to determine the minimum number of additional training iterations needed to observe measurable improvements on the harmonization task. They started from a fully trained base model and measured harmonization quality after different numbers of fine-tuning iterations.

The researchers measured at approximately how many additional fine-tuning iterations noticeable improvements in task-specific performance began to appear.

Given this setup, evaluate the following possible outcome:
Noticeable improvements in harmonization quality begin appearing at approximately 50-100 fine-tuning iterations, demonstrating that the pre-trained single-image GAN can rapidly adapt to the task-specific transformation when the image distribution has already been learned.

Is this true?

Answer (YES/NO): NO